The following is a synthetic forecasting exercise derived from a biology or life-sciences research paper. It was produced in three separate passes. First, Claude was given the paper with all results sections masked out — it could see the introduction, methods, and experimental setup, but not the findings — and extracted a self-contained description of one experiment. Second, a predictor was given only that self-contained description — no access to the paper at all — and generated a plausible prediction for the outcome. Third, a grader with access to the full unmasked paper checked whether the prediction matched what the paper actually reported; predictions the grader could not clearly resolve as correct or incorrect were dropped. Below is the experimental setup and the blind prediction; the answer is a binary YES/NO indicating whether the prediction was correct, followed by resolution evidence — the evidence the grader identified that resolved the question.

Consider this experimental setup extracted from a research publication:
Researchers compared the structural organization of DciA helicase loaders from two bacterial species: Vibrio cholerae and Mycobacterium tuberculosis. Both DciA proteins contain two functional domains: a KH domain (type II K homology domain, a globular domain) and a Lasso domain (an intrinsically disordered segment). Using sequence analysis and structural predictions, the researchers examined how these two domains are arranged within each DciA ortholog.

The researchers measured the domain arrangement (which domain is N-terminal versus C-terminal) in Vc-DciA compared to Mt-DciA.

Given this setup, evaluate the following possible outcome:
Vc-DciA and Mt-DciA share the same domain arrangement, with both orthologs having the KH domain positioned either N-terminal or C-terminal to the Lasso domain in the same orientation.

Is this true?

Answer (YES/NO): NO